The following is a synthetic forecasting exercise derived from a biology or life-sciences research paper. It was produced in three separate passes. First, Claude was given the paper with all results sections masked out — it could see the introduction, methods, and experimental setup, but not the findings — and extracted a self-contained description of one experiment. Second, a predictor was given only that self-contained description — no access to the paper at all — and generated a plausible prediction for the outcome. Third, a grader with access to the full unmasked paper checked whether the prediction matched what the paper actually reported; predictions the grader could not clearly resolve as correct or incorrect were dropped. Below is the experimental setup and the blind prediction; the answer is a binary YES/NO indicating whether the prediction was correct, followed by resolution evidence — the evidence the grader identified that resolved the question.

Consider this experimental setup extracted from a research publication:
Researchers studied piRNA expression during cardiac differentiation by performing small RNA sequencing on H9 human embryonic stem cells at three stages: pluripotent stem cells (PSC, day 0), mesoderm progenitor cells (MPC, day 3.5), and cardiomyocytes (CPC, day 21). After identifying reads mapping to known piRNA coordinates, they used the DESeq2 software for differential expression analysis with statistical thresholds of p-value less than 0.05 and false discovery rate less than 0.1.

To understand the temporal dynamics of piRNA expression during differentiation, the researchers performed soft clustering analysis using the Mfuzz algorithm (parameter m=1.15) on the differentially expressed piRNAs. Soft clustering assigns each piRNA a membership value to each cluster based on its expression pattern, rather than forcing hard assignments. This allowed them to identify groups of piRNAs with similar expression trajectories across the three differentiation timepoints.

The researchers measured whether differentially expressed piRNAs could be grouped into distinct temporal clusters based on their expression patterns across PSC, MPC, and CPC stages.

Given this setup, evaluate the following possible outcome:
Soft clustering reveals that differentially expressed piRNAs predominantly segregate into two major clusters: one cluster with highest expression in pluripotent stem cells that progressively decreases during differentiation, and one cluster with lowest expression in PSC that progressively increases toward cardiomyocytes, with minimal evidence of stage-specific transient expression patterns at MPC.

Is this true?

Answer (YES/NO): NO